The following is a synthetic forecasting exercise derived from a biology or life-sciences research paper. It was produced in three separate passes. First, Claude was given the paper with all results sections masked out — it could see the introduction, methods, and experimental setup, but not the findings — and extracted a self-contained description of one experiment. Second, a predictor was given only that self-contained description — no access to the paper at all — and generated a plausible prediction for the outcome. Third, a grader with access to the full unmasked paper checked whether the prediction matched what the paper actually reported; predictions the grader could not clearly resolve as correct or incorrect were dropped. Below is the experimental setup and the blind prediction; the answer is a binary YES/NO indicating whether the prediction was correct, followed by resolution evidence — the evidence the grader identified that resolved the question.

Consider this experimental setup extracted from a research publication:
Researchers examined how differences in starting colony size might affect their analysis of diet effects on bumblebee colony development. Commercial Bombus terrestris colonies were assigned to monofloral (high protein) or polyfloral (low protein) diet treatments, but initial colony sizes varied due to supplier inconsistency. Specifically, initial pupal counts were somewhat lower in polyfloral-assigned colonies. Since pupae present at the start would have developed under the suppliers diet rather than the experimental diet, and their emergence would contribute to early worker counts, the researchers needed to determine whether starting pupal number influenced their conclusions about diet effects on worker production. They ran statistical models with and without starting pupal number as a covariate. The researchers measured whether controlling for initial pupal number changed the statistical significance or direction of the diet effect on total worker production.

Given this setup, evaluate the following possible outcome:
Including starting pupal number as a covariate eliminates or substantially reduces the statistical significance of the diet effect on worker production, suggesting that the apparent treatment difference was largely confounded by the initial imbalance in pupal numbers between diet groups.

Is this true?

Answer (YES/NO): NO